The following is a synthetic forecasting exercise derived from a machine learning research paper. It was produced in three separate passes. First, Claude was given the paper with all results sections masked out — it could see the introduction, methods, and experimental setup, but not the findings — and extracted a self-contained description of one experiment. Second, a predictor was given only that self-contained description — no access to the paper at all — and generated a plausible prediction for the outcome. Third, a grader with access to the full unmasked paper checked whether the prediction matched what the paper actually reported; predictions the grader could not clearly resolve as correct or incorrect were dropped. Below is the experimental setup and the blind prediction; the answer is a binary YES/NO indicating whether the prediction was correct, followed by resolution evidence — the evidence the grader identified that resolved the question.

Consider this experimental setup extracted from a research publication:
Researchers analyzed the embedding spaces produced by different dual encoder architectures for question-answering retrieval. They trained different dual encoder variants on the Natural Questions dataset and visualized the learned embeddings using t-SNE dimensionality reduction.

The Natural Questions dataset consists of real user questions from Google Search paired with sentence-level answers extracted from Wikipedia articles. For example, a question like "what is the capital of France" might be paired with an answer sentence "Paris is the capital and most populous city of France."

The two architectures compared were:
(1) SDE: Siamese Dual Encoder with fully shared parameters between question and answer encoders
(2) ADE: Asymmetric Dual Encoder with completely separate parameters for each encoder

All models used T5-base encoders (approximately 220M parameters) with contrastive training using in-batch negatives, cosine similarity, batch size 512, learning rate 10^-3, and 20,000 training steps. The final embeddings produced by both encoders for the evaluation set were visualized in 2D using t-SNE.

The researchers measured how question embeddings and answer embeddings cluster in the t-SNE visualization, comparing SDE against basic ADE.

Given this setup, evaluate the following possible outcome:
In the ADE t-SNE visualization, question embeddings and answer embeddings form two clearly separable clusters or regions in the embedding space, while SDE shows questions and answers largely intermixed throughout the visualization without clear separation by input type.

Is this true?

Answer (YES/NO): YES